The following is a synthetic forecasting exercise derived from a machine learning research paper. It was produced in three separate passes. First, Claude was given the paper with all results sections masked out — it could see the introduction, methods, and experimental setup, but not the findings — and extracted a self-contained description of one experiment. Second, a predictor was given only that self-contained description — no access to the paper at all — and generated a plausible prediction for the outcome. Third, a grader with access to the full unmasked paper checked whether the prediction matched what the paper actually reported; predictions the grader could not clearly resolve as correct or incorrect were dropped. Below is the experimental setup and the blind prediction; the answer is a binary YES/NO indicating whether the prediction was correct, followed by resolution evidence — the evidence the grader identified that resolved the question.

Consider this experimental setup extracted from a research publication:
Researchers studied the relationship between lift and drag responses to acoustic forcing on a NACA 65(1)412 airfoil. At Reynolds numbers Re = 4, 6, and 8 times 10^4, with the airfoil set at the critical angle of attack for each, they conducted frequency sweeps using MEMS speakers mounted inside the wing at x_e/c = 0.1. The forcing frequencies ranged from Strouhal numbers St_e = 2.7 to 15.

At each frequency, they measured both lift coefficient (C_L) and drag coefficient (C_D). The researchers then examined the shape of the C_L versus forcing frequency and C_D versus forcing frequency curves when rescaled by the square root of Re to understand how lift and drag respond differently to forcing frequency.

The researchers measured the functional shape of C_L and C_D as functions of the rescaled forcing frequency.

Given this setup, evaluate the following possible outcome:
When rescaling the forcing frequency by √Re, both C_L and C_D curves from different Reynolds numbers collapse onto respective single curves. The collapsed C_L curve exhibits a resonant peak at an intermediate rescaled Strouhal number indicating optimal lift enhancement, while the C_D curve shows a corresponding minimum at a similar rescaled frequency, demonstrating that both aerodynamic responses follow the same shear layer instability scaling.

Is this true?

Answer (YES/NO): NO